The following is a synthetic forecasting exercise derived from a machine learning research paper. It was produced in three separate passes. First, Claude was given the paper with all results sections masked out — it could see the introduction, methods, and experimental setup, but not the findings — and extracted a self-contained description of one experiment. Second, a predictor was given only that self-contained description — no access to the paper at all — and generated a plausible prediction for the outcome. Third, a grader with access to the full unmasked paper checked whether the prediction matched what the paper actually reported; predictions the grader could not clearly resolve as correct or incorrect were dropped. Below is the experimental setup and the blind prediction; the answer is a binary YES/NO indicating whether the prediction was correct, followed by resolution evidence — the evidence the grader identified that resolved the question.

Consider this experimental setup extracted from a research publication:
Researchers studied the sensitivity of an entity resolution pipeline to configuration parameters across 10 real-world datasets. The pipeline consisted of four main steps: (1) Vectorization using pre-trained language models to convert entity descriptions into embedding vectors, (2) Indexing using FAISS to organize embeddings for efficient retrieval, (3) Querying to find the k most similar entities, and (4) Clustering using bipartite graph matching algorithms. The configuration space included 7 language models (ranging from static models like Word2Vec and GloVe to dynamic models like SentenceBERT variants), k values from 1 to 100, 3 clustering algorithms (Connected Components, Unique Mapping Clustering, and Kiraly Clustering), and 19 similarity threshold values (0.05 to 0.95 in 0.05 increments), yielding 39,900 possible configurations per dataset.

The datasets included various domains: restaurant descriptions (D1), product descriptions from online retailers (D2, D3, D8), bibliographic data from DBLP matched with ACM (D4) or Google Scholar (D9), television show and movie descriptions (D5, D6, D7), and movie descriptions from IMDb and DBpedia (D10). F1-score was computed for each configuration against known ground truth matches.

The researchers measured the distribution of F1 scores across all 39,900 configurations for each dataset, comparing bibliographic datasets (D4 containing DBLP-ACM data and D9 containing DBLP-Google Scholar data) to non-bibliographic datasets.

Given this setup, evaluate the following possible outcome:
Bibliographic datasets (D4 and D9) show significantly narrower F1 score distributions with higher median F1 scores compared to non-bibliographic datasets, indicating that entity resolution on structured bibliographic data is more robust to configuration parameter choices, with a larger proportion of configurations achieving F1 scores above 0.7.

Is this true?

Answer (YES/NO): NO